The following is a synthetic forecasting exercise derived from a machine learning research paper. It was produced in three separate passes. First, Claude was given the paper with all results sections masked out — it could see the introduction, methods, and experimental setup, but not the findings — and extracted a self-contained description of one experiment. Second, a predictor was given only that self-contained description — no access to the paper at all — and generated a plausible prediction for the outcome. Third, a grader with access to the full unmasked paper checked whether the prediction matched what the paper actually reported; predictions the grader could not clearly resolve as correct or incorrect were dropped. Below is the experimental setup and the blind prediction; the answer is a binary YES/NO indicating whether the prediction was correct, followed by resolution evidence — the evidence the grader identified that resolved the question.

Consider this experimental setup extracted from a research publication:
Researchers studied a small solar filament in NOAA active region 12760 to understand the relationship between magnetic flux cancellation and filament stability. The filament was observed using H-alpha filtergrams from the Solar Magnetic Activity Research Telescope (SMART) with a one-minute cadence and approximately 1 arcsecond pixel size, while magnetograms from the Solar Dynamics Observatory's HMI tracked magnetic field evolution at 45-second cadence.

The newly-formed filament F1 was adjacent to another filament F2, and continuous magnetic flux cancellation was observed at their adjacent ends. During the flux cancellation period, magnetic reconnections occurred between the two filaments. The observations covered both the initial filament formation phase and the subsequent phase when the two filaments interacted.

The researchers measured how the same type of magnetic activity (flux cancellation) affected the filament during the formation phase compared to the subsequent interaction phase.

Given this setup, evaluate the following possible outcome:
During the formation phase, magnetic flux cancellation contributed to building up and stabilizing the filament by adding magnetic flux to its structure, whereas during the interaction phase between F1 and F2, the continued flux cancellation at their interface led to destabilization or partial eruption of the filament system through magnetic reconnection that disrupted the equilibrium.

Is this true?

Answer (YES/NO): NO